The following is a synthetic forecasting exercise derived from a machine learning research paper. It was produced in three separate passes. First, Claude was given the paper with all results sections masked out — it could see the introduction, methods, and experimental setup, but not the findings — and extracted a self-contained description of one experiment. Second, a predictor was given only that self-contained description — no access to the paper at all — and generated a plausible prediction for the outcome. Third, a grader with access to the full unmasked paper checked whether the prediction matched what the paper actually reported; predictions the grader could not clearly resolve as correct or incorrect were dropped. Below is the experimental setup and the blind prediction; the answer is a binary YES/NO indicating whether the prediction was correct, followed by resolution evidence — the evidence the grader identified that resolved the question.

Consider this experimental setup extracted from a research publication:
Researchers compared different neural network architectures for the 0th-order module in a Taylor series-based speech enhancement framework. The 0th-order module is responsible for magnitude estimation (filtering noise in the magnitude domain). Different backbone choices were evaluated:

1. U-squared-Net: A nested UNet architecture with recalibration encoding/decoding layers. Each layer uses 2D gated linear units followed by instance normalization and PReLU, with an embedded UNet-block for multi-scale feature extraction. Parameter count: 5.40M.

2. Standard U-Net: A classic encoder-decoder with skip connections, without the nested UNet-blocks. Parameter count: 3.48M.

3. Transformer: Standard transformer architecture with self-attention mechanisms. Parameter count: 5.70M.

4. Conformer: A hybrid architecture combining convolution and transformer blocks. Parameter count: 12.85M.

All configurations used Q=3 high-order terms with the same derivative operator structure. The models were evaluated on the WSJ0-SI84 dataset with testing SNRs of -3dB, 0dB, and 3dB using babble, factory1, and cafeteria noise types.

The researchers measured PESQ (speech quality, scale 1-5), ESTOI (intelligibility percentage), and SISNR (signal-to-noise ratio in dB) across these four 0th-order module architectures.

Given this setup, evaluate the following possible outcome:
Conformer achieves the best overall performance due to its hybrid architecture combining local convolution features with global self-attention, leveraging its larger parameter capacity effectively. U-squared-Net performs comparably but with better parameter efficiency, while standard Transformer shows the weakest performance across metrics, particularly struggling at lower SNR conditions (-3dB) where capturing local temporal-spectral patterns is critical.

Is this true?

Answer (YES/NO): NO